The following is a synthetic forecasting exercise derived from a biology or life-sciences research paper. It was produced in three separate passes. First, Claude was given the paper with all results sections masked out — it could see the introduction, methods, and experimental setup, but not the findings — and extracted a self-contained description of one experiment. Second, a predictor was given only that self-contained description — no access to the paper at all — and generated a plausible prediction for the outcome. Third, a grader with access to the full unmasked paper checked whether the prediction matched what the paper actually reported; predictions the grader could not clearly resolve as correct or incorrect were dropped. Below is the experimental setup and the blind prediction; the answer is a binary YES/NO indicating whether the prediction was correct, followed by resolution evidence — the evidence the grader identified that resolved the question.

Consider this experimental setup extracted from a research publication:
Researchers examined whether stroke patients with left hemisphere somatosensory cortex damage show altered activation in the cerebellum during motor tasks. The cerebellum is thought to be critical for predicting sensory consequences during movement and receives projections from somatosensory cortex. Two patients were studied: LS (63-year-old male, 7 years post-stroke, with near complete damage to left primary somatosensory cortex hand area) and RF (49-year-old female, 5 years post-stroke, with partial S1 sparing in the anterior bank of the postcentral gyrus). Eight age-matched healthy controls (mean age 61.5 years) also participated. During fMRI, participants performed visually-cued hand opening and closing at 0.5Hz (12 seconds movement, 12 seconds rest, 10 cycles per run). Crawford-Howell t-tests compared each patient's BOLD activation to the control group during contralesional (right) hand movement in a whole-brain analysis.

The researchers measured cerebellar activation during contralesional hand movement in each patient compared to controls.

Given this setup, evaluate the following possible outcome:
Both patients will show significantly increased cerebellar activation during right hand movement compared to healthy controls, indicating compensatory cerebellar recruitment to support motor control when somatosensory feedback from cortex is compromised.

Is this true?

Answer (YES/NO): NO